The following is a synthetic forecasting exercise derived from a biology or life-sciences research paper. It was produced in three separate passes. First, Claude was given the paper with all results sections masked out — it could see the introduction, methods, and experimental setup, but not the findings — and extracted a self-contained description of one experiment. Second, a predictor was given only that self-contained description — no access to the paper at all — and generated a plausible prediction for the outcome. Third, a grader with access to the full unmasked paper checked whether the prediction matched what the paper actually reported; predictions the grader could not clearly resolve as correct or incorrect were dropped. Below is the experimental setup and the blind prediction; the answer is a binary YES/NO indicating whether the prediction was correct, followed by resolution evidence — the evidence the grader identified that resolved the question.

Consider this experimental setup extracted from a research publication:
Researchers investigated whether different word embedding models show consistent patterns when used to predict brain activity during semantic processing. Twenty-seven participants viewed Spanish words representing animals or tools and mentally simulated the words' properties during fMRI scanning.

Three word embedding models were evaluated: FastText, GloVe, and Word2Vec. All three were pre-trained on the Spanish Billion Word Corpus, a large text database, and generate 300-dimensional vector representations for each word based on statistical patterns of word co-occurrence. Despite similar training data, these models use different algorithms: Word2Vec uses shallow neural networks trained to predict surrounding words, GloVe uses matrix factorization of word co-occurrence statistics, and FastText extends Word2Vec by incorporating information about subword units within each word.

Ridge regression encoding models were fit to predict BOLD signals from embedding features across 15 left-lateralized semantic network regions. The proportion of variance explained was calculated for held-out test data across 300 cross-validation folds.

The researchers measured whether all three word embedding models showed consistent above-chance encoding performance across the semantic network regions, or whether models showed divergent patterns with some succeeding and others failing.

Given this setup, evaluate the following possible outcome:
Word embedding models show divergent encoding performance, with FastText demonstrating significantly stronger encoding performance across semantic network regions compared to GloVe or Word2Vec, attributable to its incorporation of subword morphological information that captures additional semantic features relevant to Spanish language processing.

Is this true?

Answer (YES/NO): NO